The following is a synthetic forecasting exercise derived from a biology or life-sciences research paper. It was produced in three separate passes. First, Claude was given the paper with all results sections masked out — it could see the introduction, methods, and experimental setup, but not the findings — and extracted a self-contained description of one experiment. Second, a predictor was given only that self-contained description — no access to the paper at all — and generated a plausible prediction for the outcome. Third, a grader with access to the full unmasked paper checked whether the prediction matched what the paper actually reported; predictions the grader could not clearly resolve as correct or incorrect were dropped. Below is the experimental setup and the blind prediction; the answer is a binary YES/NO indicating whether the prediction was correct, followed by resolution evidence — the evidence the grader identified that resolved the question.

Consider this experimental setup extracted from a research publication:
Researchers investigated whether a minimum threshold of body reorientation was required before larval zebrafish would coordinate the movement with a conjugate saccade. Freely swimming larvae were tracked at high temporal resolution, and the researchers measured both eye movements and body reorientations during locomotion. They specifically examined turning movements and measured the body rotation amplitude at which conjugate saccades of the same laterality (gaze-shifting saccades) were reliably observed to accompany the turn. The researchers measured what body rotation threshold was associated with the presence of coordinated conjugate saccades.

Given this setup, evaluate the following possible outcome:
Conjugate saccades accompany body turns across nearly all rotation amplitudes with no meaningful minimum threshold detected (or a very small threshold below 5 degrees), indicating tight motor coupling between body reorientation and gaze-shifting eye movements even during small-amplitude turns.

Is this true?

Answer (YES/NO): NO